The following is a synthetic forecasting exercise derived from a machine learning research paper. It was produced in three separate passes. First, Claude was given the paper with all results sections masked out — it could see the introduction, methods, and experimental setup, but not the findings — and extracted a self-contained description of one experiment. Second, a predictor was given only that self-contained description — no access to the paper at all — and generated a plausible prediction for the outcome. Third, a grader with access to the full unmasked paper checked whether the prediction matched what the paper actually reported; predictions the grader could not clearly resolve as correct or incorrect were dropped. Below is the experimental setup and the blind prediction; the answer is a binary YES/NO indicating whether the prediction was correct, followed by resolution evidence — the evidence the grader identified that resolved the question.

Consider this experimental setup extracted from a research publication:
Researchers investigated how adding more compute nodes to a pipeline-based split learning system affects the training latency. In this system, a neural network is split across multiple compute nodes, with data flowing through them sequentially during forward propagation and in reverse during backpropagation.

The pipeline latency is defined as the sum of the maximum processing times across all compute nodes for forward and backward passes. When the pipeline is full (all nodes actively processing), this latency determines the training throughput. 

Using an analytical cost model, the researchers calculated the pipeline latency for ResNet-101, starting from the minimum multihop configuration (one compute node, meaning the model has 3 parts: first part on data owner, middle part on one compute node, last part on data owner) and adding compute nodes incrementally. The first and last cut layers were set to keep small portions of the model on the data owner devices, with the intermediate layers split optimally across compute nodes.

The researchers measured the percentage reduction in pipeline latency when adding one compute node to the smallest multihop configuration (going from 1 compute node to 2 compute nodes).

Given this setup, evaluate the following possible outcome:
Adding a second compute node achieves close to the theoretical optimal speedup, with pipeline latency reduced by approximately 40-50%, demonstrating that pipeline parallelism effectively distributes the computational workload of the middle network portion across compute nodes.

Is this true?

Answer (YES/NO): YES